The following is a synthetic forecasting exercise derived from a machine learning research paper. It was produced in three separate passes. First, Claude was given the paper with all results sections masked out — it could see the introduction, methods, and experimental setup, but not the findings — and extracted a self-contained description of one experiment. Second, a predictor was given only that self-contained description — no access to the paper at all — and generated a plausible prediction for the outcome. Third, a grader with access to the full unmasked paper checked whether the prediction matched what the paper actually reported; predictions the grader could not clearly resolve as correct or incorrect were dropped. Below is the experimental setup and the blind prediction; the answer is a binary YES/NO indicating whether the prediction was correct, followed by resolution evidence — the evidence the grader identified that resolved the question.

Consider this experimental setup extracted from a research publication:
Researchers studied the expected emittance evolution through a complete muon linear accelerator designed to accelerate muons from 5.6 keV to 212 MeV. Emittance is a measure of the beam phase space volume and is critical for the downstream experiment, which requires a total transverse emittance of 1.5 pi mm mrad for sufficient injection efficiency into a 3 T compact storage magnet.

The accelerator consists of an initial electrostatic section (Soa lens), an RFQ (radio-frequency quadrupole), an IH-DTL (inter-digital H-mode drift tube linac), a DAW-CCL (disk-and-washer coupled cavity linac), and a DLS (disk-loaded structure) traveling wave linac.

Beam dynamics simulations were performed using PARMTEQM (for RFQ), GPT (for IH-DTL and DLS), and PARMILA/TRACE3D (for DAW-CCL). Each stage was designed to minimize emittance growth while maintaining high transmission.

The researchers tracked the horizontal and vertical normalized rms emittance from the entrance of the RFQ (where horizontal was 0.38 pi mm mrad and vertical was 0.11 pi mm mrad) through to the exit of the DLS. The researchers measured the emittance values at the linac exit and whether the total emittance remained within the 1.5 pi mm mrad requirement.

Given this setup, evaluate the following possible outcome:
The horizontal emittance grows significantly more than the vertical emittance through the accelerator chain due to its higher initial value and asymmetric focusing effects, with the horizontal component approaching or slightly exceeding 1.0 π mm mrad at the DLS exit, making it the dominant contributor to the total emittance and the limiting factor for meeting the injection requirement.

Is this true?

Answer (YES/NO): NO